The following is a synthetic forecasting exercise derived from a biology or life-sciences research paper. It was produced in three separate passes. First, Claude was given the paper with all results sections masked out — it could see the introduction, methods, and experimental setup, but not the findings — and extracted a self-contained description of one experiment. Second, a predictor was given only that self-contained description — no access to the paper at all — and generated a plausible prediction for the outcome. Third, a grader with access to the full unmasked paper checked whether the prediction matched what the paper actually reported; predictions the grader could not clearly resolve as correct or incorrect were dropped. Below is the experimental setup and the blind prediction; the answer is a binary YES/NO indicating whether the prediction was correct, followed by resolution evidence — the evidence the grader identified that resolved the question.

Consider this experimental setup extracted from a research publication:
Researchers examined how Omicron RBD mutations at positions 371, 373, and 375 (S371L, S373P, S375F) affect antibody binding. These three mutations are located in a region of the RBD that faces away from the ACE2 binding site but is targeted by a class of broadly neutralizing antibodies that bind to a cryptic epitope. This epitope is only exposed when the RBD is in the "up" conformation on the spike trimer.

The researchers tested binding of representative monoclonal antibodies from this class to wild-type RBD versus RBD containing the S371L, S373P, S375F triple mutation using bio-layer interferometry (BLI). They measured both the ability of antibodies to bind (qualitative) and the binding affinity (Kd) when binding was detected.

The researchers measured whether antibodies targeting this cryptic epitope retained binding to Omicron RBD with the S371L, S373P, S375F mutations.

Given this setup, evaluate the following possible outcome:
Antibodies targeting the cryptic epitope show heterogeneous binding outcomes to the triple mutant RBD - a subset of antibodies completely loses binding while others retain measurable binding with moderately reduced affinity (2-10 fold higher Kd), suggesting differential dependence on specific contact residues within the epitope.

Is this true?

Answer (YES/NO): NO